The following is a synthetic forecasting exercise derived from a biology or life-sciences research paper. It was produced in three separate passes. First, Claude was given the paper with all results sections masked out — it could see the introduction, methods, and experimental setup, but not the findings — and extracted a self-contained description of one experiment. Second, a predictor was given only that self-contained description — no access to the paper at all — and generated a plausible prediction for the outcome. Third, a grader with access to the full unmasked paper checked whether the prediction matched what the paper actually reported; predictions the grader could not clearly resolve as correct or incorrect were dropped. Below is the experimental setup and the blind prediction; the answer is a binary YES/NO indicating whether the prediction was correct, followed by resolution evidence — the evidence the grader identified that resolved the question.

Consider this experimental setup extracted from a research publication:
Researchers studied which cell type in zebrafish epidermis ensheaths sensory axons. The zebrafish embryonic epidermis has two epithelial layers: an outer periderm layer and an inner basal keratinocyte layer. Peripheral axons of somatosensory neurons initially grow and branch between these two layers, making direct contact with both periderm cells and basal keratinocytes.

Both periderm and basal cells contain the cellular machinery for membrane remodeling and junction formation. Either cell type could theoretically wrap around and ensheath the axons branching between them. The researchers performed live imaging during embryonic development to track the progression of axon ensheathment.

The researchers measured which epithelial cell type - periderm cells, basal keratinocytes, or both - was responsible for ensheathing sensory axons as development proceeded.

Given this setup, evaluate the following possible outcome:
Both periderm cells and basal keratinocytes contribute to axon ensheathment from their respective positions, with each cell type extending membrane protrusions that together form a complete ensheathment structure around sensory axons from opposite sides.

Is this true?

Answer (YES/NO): NO